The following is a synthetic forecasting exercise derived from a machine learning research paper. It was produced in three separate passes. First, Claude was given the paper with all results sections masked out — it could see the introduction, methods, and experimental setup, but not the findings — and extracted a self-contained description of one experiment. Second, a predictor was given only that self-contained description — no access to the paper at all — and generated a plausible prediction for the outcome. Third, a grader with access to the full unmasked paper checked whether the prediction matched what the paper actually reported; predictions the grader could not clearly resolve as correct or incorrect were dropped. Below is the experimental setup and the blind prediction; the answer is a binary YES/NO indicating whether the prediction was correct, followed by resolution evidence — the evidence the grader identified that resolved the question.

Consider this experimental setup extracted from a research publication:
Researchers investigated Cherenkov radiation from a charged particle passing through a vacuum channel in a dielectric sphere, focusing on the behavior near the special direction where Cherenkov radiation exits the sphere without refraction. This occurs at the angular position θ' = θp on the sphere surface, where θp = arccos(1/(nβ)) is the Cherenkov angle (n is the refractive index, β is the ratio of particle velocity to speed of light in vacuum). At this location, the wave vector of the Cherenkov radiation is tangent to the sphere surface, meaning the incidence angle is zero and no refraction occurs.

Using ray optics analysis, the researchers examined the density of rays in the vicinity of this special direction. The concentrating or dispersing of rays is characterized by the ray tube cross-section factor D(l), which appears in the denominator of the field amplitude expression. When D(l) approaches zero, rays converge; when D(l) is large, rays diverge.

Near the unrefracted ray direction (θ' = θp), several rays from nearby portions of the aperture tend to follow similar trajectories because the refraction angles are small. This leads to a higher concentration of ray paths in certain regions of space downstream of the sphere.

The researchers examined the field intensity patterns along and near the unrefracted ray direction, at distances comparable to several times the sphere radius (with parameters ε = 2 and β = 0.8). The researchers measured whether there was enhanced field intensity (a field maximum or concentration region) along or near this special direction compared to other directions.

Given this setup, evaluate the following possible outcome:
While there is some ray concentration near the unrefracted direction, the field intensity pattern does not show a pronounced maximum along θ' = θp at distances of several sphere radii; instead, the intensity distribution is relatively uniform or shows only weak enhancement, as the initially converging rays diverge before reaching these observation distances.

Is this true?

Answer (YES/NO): NO